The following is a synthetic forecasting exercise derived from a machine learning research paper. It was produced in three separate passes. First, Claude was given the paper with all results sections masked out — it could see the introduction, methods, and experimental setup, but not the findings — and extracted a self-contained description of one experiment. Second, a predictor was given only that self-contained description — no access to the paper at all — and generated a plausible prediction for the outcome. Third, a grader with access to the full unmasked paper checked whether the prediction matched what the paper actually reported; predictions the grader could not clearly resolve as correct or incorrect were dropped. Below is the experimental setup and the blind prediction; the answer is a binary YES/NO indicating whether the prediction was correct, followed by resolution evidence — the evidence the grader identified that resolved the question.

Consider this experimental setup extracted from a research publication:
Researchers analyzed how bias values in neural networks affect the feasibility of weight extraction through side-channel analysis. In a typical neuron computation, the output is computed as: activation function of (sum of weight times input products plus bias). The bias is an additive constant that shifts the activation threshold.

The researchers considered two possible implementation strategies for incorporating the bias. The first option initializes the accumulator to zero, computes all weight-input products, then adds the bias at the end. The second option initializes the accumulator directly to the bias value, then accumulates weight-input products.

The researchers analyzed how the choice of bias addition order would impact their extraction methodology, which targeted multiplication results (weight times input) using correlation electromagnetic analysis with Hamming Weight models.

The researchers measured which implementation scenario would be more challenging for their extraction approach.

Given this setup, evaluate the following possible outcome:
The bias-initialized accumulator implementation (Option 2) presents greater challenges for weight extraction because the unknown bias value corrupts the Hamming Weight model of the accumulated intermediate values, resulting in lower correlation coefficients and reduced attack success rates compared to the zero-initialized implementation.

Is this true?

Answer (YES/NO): NO